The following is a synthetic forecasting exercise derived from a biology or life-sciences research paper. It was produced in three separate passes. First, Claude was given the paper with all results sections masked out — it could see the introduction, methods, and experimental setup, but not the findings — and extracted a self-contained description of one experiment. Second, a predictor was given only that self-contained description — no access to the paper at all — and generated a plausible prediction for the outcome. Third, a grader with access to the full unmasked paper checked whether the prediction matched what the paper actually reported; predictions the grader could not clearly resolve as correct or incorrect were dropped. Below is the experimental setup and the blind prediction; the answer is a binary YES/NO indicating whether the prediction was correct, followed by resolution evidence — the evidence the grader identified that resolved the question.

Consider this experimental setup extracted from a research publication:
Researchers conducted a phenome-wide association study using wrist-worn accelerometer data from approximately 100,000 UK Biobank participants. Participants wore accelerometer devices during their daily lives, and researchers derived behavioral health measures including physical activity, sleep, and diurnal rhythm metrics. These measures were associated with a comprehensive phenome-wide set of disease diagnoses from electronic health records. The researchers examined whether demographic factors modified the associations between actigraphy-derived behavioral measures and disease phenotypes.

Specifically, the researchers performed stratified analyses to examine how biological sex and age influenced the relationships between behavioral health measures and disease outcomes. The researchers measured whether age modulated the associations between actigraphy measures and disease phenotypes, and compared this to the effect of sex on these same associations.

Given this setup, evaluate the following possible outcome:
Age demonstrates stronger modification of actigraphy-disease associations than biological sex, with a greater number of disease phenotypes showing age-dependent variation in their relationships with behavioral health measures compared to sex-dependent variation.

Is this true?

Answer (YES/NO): YES